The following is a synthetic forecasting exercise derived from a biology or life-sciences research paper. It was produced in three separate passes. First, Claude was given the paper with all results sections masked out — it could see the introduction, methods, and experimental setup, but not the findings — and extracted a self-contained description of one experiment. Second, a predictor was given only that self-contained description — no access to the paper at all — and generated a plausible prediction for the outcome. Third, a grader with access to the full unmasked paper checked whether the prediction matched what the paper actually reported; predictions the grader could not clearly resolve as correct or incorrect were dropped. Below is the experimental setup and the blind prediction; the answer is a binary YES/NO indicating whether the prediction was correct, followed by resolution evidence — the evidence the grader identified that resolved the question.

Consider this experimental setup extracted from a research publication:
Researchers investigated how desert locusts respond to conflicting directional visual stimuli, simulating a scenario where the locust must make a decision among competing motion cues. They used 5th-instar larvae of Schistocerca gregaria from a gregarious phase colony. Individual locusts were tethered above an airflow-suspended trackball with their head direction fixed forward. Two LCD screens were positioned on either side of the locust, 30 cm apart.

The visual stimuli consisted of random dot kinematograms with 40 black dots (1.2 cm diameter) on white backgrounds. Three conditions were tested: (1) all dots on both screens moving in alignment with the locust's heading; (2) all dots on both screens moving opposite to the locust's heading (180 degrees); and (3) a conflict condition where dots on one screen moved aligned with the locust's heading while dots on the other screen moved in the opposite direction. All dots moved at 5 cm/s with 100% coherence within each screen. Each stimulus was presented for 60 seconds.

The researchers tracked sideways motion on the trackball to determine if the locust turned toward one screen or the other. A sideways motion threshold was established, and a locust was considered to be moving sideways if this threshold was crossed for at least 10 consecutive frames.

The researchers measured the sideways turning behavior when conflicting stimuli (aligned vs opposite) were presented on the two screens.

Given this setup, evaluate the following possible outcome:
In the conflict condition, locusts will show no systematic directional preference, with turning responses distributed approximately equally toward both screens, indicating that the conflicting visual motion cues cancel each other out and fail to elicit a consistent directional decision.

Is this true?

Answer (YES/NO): NO